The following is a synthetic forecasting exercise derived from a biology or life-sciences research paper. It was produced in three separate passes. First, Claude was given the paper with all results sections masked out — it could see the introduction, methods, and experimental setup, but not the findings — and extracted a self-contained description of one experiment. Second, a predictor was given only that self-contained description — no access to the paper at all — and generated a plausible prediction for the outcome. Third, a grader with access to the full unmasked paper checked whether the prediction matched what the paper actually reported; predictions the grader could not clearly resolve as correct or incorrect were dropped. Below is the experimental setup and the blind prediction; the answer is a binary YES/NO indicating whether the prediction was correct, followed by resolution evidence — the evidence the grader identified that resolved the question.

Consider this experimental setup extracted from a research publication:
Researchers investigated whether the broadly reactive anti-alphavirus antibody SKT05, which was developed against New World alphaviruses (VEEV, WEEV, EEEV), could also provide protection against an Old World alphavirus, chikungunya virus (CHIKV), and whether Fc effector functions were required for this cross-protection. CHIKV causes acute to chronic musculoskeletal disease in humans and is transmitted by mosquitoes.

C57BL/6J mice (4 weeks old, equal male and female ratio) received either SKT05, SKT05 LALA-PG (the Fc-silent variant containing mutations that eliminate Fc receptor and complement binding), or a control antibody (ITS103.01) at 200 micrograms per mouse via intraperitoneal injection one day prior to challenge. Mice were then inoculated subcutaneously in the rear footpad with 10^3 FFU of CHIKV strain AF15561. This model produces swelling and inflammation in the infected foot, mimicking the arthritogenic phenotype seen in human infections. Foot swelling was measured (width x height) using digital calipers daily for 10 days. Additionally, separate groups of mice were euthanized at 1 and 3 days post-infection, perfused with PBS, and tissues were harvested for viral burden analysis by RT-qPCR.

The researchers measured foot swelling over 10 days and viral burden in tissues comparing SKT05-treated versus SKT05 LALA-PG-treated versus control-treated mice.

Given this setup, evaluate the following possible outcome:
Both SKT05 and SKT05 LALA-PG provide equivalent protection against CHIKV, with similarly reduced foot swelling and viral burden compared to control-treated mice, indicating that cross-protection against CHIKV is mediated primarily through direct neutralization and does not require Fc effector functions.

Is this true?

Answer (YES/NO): NO